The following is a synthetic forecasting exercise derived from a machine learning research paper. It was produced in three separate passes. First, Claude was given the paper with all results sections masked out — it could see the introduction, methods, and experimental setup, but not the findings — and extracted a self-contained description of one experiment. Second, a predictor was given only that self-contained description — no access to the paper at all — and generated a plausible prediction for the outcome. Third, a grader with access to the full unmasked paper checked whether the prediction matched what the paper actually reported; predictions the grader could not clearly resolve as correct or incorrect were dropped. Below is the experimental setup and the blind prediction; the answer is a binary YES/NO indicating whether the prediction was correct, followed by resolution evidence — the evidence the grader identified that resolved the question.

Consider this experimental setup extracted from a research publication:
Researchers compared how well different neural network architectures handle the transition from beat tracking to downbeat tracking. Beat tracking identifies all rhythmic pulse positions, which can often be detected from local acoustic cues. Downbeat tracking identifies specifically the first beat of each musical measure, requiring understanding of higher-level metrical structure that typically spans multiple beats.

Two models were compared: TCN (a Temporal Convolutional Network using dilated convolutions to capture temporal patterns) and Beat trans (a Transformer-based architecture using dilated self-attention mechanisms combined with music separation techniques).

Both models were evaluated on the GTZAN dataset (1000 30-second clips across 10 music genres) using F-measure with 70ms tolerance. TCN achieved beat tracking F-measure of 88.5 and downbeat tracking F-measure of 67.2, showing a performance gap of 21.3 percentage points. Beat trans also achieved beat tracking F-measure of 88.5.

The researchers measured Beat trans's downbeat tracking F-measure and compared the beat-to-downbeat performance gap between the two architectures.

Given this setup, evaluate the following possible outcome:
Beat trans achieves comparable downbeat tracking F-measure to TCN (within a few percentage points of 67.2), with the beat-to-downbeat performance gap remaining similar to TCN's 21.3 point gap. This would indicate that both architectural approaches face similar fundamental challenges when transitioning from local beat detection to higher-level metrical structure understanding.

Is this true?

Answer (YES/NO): NO